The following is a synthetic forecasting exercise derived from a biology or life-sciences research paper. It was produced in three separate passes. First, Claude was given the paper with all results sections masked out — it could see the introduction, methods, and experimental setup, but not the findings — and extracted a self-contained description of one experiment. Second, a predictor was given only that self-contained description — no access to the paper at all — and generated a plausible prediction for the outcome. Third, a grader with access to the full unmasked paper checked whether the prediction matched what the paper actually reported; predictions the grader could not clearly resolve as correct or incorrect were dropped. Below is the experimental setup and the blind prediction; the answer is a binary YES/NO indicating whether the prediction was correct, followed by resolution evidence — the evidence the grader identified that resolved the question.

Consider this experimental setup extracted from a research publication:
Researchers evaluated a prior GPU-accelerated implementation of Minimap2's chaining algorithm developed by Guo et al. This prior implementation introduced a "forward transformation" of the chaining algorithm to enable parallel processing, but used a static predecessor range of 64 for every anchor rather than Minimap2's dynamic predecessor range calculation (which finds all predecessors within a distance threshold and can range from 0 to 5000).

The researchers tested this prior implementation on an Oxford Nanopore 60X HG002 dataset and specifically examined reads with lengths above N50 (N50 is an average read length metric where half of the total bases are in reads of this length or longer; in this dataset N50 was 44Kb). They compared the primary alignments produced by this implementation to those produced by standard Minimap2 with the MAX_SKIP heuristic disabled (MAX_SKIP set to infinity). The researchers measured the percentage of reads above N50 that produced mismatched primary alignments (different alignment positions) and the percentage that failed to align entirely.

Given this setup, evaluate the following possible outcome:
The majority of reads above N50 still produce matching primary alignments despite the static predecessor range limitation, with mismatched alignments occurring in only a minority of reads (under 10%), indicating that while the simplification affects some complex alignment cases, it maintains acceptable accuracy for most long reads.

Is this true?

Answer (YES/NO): YES